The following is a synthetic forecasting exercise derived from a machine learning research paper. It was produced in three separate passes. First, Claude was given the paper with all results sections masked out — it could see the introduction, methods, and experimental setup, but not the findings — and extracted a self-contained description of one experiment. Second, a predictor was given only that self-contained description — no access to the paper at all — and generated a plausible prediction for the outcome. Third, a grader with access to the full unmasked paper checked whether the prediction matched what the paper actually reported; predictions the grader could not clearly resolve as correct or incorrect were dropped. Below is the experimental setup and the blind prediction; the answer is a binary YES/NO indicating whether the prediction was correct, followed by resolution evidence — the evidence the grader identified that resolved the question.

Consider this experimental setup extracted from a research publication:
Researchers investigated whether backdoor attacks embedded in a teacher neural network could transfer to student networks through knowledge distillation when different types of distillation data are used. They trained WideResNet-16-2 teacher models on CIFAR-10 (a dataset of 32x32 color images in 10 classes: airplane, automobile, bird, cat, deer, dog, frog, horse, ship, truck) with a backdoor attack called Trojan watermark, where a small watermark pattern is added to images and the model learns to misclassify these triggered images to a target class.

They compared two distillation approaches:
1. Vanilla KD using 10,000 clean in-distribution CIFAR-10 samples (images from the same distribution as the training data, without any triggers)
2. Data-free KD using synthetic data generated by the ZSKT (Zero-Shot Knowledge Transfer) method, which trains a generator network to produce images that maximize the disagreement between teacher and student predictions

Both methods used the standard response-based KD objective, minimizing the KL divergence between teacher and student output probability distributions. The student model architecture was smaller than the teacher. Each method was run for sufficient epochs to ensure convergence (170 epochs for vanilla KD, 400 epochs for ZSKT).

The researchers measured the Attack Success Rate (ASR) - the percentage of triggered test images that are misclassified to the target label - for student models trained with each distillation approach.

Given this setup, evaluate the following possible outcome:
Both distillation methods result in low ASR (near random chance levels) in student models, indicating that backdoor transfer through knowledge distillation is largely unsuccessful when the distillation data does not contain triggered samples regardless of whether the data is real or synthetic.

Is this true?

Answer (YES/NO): NO